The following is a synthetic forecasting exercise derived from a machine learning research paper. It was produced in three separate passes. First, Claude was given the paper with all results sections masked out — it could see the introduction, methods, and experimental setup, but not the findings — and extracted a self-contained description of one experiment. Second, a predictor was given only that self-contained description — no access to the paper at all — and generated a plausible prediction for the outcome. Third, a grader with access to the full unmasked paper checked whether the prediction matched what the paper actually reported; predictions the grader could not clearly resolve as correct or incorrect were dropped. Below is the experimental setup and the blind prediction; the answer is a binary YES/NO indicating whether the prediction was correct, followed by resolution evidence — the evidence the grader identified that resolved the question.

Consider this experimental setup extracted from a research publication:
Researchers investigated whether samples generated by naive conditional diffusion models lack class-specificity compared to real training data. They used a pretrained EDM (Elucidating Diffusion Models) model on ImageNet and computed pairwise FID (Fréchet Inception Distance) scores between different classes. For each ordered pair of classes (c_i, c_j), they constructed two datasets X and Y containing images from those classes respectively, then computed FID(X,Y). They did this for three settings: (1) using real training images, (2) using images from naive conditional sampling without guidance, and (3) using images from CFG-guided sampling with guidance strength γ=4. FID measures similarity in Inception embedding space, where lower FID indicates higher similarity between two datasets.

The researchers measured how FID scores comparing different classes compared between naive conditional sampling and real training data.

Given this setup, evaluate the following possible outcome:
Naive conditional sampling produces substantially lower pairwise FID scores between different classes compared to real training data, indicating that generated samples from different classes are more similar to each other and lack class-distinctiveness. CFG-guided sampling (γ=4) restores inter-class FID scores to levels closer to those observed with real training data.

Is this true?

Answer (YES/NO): NO